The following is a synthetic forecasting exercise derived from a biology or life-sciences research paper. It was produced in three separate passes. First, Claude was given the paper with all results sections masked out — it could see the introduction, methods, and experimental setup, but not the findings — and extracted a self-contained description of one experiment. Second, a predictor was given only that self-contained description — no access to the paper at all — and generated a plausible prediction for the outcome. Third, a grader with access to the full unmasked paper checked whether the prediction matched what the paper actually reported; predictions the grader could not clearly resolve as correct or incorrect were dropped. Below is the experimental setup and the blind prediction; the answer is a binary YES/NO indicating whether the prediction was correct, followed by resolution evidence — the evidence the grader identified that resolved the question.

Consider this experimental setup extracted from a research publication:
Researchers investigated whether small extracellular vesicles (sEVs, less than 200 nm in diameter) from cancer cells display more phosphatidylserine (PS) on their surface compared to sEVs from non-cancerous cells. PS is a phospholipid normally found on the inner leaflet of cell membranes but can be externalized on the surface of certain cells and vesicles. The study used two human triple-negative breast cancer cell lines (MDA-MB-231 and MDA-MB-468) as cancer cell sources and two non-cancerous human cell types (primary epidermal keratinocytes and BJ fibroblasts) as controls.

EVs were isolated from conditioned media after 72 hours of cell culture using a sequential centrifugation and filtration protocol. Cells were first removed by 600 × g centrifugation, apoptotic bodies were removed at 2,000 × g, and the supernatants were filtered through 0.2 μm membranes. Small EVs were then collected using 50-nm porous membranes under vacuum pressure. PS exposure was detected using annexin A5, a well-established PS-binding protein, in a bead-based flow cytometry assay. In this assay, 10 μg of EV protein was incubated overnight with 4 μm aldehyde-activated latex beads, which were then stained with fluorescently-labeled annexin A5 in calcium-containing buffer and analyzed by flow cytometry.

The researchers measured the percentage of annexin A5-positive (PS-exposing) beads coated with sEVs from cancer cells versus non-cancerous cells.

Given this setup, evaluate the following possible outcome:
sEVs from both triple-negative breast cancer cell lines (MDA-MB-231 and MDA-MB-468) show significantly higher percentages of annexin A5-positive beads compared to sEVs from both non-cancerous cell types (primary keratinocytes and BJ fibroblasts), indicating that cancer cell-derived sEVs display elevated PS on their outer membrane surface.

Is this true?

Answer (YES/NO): NO